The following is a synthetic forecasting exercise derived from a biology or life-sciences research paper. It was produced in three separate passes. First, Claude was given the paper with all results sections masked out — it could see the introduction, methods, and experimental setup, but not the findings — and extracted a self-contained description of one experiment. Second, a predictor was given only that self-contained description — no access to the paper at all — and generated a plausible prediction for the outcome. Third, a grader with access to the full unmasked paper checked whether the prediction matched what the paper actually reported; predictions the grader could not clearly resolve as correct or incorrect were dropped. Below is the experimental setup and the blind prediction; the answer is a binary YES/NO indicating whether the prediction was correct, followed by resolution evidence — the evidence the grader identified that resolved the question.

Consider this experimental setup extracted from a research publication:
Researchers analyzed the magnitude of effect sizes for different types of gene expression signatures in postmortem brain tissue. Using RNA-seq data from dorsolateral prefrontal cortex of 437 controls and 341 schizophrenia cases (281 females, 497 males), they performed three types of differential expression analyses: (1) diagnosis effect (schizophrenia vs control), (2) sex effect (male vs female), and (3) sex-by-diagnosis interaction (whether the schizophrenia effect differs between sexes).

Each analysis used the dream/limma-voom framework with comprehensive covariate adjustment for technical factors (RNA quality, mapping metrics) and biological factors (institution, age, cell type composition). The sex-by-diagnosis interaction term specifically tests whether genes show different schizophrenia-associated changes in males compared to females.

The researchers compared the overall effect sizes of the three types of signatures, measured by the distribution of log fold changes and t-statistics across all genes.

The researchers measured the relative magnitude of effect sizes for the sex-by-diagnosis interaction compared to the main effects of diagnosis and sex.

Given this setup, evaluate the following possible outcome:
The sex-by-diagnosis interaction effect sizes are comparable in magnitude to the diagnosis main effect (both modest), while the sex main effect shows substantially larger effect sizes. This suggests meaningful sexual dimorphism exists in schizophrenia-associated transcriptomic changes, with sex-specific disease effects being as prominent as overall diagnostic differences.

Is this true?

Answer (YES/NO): NO